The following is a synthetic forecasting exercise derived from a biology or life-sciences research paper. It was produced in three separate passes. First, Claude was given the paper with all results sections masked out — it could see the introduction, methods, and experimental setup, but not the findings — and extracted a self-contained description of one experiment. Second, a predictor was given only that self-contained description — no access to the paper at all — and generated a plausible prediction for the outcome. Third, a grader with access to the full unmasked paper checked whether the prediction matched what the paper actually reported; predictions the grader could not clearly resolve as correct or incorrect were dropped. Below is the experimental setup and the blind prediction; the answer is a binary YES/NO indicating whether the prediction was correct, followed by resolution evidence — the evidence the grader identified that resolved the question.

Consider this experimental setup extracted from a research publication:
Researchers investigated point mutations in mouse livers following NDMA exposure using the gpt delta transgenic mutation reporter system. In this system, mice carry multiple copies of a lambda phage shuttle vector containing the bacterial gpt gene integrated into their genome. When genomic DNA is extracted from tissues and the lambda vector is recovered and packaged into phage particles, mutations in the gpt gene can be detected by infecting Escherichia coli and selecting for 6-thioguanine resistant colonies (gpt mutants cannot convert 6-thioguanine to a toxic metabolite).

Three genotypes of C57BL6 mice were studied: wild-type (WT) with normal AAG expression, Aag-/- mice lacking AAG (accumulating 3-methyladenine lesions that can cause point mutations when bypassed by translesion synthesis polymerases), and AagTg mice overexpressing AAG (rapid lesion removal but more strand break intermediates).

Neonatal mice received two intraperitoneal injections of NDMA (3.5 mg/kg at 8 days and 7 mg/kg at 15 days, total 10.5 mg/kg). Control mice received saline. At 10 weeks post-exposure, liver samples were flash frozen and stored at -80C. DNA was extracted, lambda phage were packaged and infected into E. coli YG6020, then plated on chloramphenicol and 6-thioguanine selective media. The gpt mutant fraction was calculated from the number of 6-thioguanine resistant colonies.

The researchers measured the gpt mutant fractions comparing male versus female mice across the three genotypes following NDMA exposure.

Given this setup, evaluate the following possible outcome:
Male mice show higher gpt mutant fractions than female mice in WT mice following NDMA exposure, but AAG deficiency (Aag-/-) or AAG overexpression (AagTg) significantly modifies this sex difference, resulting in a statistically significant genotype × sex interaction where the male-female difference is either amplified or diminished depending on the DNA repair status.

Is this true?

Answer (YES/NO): NO